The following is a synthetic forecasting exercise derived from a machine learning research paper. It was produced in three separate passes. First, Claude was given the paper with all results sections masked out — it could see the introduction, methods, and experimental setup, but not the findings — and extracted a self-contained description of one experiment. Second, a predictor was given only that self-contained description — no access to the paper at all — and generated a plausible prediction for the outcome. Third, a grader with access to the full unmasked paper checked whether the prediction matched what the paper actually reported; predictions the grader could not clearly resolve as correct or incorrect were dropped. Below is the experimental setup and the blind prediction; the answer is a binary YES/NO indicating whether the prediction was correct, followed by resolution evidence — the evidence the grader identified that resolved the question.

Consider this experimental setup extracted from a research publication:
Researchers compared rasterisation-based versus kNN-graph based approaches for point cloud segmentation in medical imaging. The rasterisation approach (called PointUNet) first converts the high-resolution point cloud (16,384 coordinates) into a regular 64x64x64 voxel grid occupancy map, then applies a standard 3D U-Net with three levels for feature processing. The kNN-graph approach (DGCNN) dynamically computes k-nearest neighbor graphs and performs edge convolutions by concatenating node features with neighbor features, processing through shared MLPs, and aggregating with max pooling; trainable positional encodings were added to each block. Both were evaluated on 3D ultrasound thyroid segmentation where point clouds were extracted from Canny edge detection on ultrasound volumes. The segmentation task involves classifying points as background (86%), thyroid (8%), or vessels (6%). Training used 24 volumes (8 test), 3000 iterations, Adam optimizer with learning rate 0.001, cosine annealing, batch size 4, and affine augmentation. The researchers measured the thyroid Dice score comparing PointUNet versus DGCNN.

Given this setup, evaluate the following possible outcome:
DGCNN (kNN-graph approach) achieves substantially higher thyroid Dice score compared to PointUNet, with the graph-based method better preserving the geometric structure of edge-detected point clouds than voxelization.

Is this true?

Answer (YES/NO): NO